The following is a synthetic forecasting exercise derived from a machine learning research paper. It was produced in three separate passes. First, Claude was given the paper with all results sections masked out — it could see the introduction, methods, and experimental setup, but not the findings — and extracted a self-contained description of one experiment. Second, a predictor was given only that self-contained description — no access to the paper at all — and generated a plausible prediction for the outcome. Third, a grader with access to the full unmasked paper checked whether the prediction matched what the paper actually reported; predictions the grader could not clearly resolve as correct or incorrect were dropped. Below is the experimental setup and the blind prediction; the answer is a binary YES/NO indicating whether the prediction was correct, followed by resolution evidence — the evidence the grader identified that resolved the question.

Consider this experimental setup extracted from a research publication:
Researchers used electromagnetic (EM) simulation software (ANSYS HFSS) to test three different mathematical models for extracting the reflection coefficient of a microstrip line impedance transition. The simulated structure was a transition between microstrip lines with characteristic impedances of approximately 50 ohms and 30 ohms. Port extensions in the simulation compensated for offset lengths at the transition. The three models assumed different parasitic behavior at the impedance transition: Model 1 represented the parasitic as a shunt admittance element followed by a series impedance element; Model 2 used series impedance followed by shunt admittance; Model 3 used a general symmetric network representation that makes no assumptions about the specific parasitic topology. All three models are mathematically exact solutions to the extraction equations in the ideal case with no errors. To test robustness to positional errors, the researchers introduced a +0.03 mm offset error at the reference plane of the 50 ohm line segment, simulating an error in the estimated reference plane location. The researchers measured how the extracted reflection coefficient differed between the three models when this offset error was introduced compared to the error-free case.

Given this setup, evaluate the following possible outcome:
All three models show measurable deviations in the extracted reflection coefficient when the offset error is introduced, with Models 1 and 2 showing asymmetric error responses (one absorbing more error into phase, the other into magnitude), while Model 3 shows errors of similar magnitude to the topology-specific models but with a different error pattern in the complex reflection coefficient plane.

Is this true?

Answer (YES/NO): NO